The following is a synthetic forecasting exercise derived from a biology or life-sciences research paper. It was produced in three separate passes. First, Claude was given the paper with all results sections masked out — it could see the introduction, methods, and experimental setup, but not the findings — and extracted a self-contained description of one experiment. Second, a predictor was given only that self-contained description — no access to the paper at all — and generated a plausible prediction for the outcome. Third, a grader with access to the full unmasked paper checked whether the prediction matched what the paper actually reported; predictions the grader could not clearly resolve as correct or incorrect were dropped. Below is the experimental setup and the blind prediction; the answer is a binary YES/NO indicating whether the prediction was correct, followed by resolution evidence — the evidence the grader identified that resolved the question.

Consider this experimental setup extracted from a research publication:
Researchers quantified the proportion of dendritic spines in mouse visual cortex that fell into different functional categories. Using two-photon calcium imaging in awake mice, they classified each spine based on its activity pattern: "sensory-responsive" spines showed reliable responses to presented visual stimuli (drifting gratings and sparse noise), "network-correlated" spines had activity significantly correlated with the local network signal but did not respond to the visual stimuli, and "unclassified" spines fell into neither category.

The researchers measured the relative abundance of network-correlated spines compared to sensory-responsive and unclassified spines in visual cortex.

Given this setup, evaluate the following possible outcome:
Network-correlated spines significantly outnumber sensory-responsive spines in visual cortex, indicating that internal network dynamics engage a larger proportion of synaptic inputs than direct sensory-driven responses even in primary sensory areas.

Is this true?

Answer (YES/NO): YES